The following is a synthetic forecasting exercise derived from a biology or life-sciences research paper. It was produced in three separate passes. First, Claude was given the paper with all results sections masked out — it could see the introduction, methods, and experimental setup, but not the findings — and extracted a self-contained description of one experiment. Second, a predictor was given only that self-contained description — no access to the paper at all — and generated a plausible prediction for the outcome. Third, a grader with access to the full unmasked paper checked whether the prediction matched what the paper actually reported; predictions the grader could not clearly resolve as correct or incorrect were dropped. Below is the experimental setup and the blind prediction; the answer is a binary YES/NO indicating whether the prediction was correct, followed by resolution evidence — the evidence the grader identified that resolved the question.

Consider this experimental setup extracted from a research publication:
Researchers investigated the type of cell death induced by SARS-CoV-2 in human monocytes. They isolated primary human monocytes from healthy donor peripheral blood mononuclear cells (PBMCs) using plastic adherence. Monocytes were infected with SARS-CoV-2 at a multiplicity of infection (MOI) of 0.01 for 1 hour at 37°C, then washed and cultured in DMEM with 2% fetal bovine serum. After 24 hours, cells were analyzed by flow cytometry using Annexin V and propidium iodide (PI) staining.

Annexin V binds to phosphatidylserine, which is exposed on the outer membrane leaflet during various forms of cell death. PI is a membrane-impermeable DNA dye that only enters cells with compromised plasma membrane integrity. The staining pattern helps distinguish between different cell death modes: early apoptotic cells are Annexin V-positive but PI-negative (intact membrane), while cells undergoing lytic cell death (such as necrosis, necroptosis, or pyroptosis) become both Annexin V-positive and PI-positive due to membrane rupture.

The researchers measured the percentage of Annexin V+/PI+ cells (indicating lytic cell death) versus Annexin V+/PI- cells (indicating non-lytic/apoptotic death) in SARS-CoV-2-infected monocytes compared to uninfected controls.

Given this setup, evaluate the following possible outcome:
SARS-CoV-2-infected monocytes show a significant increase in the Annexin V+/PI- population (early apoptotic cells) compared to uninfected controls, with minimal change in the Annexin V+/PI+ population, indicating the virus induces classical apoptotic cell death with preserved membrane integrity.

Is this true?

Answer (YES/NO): NO